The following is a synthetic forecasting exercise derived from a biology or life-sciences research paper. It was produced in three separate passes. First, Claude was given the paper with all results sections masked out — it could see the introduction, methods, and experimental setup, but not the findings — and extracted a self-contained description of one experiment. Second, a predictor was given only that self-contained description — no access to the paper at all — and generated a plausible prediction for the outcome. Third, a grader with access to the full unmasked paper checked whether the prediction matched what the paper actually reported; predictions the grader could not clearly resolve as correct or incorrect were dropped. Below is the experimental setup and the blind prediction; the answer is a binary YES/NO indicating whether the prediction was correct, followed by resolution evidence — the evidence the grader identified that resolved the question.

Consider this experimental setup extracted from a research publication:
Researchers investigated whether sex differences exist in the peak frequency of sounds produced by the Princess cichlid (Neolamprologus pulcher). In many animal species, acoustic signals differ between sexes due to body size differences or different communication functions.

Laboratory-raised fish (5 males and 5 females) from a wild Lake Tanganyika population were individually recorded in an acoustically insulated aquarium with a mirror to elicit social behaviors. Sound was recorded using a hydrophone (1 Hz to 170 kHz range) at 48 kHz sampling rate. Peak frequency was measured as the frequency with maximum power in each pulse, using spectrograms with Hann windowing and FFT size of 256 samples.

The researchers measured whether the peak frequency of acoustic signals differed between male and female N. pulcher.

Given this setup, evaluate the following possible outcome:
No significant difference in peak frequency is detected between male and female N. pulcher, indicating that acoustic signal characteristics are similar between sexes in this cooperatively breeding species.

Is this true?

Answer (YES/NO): NO